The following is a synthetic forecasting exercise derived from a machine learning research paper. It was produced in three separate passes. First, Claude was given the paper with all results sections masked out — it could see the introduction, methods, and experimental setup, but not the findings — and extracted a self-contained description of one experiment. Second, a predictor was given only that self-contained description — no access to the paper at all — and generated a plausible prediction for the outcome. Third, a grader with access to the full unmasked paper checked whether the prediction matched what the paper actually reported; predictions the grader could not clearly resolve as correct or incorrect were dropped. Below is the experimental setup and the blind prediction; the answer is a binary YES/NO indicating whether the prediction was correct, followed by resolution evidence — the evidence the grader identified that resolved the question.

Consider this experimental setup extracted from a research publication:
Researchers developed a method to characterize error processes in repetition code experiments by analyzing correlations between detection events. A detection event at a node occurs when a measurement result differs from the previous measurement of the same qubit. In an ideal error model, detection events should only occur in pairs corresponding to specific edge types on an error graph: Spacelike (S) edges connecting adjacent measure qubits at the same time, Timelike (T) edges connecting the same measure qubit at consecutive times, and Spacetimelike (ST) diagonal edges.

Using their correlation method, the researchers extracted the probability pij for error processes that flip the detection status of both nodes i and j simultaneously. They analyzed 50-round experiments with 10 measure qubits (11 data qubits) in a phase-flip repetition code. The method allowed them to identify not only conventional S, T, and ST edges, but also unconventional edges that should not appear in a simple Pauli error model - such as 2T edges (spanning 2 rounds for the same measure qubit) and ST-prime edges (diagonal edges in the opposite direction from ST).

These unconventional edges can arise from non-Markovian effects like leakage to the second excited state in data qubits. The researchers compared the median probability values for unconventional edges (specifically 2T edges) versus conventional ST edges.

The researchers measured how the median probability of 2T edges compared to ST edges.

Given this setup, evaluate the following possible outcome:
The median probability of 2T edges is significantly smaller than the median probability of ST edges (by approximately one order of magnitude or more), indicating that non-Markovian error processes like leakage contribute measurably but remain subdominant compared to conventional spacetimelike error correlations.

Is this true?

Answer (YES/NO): NO